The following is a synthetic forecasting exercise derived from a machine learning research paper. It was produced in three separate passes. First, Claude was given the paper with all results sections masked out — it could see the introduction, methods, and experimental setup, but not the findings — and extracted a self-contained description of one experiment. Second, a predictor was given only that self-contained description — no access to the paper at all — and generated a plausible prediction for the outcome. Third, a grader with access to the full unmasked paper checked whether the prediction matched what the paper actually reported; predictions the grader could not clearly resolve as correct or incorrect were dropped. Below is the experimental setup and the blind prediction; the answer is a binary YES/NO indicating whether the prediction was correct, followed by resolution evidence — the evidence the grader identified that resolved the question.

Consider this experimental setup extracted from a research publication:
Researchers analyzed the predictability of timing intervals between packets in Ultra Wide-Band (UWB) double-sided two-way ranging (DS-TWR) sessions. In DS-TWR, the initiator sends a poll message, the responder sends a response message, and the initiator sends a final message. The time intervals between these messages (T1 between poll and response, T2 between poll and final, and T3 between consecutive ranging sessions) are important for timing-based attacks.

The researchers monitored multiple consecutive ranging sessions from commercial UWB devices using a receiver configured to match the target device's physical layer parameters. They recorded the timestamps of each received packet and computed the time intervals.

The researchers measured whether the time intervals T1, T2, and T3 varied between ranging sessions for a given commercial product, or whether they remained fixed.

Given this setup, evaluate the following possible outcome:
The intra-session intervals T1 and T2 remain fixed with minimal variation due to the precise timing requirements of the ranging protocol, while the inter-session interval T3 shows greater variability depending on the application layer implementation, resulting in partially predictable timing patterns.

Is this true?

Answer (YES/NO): NO